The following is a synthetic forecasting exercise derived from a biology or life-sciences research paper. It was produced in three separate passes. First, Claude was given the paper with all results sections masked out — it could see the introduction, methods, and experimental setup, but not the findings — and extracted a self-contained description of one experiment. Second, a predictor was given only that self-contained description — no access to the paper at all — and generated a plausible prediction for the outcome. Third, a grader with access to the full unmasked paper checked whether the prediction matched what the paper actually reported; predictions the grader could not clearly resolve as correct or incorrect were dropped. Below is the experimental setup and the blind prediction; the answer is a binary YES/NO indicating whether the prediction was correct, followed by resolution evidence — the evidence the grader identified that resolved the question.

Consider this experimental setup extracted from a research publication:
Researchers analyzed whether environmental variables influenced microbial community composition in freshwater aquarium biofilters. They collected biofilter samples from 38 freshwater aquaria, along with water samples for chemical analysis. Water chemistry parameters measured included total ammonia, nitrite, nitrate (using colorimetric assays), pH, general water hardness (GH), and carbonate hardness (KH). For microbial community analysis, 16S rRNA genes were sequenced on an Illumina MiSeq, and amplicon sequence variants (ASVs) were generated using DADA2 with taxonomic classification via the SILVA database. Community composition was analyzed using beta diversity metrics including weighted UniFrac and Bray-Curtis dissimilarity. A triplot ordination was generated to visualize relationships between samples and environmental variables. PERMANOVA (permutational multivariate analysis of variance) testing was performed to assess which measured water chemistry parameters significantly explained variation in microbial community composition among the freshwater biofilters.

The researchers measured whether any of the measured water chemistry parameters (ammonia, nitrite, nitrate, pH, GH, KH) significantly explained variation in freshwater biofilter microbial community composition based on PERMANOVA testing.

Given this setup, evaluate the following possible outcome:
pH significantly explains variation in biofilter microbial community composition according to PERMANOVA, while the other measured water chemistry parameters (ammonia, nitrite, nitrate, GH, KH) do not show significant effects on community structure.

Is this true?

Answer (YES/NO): NO